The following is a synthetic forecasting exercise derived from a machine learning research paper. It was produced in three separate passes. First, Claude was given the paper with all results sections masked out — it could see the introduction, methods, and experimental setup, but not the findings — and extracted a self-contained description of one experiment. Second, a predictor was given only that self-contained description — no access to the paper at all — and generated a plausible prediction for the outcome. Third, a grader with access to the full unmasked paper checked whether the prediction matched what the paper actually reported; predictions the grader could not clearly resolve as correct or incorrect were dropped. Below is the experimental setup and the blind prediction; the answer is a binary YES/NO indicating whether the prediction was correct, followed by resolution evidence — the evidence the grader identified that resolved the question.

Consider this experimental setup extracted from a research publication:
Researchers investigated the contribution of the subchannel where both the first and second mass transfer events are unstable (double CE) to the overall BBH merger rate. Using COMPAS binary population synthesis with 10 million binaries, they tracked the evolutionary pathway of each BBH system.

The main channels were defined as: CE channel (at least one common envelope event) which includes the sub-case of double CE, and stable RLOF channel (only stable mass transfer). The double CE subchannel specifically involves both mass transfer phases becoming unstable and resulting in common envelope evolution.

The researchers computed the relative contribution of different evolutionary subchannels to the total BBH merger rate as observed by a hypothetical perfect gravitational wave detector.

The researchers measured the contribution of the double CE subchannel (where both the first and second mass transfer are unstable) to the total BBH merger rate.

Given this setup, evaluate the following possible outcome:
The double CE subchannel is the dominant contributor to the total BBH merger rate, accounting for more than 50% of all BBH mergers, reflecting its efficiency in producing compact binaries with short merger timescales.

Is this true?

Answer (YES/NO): NO